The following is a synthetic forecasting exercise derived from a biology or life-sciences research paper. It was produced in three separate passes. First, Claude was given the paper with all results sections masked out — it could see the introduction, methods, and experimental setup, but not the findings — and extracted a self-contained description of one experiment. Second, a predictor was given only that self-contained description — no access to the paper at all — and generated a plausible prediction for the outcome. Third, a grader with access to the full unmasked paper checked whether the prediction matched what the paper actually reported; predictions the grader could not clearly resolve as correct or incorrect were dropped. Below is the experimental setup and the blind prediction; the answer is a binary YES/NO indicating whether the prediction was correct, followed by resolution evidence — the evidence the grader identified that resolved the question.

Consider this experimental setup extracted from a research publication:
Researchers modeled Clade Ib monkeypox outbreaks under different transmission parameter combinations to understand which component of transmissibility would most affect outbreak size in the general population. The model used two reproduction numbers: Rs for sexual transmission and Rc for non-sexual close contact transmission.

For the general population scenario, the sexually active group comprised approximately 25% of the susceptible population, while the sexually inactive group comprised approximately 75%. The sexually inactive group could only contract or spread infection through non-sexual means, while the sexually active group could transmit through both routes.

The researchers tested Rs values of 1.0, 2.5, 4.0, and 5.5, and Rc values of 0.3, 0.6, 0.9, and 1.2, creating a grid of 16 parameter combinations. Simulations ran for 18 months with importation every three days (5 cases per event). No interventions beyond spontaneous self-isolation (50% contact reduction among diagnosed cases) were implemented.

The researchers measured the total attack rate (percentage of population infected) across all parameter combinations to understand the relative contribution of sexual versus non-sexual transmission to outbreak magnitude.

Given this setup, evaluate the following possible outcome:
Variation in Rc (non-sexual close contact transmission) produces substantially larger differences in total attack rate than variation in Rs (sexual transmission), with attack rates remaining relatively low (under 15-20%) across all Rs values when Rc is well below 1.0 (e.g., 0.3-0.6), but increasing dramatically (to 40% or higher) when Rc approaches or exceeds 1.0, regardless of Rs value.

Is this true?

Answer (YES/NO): NO